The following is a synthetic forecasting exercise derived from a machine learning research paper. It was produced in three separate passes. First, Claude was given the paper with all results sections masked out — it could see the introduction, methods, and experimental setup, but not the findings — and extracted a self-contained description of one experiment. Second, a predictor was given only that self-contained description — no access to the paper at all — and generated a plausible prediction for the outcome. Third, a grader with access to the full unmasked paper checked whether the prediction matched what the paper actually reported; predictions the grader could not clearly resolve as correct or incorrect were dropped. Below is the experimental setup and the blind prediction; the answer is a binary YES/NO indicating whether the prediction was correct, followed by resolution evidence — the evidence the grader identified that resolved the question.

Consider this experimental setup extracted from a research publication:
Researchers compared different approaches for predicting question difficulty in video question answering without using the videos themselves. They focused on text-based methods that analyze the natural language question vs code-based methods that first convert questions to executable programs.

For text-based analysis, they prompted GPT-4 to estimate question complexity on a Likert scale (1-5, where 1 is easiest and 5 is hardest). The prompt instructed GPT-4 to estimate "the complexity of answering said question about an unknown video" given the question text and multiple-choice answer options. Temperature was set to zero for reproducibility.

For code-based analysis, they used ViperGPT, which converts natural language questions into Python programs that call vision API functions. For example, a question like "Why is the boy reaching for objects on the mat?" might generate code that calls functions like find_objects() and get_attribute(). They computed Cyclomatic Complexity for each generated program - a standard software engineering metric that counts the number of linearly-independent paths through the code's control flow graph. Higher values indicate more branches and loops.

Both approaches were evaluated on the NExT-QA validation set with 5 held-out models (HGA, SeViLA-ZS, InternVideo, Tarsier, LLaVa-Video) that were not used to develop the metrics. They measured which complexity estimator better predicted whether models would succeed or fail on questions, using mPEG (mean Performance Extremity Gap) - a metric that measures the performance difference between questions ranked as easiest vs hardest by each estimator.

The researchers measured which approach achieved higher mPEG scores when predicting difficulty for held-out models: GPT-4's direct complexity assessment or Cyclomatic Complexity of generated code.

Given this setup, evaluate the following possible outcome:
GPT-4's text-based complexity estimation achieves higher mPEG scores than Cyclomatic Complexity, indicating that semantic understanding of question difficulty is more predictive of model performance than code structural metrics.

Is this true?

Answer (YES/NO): NO